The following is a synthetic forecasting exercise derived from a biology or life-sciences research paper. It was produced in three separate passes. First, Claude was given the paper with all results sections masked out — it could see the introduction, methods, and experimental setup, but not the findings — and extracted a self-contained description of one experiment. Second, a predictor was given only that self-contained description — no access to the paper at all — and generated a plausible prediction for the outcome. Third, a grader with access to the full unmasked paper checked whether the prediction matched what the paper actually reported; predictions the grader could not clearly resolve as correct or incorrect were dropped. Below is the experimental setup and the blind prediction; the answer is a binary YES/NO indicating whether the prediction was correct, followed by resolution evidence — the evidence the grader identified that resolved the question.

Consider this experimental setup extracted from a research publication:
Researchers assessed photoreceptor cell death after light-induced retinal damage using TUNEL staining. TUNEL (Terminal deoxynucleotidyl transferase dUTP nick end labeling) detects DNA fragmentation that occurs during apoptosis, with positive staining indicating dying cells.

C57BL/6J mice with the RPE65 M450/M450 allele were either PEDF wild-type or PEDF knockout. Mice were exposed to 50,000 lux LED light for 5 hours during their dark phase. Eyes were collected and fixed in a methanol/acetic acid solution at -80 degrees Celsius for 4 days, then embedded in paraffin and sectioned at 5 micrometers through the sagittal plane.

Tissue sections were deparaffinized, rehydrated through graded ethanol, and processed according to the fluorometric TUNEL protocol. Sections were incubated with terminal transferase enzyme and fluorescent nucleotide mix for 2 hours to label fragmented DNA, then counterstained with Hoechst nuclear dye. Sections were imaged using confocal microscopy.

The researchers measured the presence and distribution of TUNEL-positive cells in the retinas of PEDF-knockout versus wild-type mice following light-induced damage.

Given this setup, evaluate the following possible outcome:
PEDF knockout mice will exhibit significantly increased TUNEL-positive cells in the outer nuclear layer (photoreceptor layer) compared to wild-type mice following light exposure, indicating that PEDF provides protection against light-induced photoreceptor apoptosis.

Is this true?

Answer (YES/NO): YES